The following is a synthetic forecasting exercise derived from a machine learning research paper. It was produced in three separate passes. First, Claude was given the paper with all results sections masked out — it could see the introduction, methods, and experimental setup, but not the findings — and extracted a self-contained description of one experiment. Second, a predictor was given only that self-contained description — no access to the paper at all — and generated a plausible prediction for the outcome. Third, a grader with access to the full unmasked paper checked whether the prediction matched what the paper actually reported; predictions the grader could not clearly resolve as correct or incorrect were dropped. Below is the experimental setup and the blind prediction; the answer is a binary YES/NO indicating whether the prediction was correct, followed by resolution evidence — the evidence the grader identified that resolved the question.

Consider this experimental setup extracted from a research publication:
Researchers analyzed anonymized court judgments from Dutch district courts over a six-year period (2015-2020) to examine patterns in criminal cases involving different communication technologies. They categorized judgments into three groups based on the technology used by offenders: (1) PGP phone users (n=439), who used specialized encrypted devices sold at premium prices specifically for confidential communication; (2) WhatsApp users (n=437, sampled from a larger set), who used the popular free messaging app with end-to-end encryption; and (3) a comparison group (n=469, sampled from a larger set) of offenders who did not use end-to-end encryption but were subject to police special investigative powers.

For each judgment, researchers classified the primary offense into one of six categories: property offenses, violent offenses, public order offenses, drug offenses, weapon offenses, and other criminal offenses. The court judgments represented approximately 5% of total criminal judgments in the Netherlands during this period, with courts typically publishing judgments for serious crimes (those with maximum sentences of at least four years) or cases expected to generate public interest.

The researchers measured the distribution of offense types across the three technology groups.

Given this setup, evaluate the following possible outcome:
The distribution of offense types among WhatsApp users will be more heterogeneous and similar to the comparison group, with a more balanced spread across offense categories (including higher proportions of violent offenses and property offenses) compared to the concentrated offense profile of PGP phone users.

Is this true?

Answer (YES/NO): NO